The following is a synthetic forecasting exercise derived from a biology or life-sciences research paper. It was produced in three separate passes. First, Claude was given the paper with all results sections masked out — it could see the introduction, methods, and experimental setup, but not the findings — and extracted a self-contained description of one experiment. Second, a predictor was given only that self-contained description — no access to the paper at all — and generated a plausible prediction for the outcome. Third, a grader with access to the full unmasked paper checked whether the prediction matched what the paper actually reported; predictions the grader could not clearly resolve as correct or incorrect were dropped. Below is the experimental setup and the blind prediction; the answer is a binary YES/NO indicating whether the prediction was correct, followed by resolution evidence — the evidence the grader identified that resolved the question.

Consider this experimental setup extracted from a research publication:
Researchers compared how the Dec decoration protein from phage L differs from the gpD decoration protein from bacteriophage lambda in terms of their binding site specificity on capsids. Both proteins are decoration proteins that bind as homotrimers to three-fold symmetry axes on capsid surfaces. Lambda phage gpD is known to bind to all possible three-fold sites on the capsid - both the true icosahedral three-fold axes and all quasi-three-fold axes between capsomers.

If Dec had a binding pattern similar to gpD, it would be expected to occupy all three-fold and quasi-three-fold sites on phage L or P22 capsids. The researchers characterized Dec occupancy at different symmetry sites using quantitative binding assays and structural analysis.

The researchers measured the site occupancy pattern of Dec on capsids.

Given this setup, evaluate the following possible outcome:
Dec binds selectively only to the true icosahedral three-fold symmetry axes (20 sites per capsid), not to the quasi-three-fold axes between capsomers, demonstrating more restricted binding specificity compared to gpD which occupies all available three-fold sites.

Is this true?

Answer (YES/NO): NO